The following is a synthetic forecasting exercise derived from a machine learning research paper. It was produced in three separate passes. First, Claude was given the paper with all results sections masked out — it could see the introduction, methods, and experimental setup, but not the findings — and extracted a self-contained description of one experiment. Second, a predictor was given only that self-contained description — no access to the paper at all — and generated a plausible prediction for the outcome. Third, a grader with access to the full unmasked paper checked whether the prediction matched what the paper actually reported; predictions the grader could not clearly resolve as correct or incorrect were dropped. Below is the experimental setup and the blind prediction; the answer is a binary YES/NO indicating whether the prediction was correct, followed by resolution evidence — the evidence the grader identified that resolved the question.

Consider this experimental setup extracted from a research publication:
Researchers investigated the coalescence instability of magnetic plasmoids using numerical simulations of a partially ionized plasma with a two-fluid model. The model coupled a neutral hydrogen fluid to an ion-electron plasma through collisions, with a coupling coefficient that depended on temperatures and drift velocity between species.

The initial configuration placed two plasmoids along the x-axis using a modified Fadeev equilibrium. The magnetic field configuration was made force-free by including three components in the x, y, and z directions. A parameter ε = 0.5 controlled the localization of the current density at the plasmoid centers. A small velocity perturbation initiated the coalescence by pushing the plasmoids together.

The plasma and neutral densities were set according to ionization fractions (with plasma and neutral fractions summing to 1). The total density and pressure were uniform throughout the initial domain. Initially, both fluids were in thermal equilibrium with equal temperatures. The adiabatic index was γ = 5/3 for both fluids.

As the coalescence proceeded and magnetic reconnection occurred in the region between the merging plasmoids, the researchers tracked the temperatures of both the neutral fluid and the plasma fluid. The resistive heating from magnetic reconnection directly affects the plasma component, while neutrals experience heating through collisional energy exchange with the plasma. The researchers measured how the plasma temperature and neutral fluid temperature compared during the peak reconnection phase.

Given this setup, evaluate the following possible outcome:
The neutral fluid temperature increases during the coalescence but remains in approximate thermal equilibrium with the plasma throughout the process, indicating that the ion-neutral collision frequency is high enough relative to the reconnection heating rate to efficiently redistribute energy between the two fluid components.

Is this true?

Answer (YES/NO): NO